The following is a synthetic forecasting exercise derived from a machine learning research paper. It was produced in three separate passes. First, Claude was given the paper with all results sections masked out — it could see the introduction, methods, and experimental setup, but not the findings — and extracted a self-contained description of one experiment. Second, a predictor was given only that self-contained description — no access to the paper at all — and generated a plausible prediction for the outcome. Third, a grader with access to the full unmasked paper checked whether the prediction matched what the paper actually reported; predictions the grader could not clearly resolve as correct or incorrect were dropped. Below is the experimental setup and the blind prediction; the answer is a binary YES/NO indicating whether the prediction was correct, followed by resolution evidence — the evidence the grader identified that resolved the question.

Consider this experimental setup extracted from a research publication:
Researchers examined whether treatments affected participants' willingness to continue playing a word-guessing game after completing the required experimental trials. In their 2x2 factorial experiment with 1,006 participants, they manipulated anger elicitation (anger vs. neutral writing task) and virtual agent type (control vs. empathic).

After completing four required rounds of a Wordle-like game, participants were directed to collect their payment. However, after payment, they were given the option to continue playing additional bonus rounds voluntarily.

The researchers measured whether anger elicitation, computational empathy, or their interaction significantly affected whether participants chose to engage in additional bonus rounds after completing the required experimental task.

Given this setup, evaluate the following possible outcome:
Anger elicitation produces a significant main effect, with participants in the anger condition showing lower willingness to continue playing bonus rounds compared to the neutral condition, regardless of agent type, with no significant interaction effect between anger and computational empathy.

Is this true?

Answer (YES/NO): NO